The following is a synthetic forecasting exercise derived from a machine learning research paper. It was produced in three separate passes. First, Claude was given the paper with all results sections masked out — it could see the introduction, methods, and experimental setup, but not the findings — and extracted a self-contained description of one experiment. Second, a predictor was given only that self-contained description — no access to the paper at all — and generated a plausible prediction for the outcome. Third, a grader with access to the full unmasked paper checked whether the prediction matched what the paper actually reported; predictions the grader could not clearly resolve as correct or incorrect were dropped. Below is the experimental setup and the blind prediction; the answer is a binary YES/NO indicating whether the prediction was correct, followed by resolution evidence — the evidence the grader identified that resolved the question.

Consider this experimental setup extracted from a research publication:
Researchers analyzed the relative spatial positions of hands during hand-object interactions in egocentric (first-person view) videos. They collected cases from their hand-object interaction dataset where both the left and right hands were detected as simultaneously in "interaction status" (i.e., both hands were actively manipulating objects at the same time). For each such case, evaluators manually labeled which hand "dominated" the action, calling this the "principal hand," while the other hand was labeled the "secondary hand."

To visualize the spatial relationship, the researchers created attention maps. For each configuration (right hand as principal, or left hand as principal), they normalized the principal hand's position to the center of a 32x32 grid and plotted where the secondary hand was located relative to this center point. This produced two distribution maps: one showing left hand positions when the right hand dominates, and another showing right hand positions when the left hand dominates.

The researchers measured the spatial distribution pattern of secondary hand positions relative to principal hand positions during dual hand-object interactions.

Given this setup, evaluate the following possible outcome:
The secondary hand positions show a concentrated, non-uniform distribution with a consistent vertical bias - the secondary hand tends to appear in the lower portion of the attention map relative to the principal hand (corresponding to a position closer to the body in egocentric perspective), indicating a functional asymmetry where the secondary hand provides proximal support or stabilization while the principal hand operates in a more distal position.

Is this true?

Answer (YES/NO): YES